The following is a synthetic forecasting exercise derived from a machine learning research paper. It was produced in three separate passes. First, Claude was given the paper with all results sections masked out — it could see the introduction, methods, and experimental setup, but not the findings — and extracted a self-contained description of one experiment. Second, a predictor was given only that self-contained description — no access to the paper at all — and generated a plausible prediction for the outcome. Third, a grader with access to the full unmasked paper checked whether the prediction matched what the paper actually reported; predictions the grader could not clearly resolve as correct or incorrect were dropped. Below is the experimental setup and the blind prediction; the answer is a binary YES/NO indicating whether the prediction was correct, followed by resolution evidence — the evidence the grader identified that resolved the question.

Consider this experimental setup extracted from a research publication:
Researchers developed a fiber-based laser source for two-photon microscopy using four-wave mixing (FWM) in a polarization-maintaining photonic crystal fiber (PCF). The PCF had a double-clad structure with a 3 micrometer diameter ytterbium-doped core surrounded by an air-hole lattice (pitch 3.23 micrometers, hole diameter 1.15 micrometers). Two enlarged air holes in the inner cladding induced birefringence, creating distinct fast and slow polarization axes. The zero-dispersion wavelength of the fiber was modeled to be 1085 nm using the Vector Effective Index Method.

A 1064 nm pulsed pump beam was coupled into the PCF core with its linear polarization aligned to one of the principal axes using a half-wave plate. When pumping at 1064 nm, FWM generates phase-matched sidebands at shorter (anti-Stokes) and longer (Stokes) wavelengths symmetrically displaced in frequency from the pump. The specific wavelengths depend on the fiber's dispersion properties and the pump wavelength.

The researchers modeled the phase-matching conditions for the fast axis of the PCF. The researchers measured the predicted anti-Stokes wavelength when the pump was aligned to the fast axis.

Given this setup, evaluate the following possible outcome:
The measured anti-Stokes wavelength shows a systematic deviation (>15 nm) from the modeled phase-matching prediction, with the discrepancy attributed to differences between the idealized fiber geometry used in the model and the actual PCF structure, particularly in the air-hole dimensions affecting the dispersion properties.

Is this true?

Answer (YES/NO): NO